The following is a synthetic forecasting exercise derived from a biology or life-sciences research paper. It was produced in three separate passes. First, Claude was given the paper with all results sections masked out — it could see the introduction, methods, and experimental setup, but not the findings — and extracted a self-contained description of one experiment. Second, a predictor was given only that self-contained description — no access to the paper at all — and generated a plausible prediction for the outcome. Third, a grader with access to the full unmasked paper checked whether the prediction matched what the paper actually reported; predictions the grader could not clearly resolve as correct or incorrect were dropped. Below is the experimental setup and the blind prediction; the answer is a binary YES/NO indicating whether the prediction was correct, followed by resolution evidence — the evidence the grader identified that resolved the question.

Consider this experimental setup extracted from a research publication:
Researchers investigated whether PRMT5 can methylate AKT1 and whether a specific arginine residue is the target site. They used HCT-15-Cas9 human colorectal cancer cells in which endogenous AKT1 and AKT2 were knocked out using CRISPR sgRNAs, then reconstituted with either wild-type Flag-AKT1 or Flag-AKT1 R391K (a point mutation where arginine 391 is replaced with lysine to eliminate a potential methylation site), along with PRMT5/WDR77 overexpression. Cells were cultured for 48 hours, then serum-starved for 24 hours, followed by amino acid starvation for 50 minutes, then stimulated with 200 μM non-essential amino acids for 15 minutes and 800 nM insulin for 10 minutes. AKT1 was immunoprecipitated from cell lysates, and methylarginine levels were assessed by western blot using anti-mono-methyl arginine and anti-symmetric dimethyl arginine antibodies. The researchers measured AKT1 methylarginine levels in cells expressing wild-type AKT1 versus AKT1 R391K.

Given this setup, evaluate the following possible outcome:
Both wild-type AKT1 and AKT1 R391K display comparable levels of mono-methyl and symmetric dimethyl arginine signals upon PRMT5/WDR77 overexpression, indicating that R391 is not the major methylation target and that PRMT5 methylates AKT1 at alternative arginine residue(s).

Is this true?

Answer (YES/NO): NO